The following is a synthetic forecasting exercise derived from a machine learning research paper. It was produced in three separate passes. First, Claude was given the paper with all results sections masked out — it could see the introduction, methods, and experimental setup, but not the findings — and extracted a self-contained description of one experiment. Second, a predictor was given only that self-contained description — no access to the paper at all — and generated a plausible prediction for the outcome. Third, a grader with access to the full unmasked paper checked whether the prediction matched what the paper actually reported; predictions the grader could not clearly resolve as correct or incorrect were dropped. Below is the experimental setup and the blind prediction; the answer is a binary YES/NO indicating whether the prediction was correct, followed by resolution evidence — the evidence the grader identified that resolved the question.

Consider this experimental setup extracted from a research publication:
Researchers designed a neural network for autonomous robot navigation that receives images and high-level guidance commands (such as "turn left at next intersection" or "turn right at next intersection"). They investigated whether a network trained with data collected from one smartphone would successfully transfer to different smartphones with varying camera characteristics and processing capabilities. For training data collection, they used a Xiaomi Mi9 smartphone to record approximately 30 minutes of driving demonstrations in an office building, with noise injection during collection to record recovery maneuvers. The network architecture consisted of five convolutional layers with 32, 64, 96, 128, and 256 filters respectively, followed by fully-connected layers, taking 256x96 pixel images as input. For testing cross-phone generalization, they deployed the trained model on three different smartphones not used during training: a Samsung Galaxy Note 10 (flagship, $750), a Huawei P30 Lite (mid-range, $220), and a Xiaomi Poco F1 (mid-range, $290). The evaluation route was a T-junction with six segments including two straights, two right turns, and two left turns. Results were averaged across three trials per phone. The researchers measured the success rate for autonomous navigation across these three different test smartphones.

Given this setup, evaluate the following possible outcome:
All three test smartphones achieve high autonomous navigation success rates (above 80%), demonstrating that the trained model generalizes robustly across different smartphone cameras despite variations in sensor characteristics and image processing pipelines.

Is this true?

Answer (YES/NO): NO